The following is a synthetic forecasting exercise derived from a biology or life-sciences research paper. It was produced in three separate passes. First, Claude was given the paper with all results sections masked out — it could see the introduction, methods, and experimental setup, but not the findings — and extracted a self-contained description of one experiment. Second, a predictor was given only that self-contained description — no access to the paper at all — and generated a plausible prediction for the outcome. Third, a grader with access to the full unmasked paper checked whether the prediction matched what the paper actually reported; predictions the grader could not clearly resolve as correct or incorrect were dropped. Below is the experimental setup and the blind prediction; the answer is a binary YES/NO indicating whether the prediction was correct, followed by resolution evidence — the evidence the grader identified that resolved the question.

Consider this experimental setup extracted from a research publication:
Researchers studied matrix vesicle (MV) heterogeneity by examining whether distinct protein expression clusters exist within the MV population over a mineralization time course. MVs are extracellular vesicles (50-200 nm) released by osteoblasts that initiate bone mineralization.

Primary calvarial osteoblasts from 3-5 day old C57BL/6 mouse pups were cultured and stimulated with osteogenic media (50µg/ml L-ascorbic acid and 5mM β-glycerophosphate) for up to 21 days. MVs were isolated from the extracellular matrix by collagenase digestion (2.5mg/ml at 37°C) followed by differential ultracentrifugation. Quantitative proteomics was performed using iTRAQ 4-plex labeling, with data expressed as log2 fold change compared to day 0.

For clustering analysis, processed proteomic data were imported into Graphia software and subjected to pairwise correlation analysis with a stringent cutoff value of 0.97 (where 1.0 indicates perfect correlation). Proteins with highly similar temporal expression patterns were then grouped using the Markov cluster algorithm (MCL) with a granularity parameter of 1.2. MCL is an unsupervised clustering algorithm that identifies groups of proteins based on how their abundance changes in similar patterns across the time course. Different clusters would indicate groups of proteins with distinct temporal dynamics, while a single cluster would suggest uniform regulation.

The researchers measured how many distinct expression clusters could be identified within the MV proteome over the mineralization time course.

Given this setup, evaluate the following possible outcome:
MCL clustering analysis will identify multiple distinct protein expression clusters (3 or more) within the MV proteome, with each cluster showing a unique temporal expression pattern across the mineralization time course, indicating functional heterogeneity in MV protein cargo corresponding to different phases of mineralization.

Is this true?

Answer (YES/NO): YES